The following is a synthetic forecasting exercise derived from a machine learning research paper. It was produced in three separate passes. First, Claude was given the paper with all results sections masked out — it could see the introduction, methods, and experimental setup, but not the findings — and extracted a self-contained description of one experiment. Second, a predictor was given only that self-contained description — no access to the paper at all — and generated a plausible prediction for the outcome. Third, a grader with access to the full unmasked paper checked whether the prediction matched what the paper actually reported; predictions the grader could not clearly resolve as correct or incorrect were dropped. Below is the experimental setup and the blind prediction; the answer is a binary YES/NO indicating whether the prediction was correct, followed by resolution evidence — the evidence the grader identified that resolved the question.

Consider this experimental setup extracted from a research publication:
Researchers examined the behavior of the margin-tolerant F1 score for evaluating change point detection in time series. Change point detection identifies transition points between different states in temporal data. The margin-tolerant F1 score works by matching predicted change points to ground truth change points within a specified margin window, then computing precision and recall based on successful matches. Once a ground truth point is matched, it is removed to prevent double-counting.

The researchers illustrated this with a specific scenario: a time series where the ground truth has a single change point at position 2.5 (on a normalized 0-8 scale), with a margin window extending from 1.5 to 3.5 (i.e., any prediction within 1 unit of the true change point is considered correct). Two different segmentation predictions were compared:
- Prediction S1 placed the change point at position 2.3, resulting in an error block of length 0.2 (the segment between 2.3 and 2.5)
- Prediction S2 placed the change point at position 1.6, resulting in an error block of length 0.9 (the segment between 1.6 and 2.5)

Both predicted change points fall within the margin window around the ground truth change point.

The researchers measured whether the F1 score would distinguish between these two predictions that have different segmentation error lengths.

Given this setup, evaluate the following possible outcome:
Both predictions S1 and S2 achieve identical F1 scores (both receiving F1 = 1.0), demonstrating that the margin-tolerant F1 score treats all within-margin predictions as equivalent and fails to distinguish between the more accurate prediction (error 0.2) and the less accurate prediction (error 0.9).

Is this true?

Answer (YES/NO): YES